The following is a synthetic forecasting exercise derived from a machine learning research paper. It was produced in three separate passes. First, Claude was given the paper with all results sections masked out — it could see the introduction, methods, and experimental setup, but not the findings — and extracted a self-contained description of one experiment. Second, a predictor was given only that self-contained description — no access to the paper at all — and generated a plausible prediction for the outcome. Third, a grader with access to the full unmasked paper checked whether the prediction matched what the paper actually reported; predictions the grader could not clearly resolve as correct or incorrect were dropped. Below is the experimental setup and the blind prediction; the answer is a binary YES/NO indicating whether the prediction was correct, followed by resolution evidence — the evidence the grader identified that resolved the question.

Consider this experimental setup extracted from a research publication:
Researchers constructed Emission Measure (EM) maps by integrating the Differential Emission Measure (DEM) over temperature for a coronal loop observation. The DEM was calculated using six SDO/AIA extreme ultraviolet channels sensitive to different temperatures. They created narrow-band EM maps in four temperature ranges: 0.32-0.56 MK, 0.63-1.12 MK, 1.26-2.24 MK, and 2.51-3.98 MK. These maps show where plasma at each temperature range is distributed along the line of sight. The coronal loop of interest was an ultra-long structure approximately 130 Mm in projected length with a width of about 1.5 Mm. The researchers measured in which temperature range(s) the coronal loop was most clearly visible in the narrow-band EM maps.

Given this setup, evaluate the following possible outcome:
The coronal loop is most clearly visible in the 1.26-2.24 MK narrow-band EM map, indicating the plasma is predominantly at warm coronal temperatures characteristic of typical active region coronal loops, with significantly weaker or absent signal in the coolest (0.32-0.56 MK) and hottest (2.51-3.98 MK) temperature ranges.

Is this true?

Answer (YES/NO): NO